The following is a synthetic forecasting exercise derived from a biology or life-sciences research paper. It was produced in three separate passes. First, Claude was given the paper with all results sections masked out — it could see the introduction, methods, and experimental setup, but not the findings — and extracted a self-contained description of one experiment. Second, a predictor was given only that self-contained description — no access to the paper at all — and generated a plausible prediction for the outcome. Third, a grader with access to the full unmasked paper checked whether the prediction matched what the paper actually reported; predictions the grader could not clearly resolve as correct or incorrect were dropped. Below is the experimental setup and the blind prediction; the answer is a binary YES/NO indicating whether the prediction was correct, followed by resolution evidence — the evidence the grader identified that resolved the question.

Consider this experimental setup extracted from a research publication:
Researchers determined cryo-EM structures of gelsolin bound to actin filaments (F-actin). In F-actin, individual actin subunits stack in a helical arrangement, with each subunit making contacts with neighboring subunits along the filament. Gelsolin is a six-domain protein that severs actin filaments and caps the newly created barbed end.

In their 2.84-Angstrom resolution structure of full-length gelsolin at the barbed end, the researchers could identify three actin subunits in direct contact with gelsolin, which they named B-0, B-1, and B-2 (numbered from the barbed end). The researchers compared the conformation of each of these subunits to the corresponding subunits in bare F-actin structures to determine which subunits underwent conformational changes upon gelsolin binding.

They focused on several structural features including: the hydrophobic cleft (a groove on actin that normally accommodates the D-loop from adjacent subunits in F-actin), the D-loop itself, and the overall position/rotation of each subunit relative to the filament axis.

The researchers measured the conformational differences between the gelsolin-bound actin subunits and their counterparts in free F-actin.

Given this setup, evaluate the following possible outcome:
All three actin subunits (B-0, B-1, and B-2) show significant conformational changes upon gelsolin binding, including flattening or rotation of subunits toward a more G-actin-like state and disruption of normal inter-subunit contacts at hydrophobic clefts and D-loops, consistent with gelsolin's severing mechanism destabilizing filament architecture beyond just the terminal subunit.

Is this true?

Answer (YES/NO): NO